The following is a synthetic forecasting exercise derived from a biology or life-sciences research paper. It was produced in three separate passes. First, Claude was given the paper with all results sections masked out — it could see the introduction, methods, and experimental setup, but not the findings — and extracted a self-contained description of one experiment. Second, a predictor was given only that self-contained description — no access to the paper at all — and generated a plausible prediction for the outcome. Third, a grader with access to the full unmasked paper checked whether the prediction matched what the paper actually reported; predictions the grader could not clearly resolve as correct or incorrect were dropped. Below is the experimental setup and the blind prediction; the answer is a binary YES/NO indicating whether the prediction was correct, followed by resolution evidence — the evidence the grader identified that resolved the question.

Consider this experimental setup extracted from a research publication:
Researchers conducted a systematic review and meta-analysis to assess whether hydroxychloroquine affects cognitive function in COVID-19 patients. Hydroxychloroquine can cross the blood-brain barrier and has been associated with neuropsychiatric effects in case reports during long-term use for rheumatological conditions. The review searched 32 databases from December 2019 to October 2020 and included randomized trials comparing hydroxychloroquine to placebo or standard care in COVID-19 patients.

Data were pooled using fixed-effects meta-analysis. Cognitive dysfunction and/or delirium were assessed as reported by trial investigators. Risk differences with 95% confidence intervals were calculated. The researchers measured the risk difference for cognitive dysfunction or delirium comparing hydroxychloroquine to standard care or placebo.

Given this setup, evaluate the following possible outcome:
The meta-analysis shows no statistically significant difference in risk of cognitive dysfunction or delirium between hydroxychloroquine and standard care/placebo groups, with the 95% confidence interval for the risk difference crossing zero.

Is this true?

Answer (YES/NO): YES